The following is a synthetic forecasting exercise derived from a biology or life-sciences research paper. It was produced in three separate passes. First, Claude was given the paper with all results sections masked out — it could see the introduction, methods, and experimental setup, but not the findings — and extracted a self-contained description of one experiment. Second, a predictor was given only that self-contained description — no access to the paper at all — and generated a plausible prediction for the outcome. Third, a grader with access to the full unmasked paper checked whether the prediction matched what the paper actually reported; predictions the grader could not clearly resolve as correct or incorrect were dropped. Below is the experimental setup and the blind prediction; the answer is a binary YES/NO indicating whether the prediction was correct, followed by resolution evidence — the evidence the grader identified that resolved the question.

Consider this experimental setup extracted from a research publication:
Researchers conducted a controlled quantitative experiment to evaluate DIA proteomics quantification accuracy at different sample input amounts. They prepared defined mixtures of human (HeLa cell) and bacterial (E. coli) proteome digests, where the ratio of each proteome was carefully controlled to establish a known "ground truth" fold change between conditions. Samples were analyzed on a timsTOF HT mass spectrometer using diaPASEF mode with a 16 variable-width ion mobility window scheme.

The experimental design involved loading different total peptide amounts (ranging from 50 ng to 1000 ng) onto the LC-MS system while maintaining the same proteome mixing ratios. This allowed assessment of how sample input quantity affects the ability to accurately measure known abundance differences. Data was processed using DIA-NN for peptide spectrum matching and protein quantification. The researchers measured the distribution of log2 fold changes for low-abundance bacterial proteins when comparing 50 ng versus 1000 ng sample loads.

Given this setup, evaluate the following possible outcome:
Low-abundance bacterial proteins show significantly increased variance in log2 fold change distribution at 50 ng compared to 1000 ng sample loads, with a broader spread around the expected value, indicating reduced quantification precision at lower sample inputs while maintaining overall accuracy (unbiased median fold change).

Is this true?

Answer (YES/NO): NO